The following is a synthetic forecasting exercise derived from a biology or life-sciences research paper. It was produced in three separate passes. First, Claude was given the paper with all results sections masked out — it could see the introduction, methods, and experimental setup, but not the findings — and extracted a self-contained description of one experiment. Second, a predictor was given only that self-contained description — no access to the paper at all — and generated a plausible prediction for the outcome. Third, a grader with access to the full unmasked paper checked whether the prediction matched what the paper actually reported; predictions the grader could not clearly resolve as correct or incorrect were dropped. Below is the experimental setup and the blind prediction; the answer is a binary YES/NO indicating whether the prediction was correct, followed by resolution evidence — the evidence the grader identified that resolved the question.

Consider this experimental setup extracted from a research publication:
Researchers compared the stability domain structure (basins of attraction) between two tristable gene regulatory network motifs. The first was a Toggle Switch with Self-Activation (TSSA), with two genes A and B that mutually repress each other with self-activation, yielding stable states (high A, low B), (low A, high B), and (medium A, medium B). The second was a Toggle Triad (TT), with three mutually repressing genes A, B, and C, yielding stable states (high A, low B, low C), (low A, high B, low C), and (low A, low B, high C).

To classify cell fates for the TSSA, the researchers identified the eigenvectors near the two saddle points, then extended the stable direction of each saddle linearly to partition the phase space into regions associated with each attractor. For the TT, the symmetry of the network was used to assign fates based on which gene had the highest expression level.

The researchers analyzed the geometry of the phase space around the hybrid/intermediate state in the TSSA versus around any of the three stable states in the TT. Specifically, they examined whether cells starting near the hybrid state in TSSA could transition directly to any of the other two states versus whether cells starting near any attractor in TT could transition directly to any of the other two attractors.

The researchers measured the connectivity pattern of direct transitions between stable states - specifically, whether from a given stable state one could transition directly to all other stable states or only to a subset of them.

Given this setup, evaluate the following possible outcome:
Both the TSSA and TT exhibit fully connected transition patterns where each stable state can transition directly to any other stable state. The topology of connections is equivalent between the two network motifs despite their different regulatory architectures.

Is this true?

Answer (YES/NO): NO